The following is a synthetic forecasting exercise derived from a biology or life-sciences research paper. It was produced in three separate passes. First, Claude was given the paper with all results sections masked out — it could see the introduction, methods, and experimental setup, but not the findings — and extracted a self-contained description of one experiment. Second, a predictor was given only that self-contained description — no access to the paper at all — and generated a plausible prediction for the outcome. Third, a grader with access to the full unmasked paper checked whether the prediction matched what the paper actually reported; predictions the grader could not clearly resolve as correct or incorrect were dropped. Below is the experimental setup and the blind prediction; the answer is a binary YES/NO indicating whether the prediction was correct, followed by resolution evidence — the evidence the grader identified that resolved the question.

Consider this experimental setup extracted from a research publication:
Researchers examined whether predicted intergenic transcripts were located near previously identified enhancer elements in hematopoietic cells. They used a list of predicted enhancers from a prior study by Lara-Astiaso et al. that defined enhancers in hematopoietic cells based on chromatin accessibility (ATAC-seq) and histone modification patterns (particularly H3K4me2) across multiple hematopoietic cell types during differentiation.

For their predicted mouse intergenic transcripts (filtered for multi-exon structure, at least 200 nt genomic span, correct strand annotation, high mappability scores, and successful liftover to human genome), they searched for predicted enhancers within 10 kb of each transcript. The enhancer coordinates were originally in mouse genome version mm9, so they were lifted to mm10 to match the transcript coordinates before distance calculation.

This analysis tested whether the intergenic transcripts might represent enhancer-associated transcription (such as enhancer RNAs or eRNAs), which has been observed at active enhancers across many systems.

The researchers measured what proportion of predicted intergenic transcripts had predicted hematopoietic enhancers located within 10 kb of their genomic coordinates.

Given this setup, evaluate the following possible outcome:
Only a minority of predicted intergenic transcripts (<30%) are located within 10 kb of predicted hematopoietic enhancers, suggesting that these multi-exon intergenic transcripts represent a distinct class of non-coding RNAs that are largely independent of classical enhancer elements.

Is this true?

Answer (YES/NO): YES